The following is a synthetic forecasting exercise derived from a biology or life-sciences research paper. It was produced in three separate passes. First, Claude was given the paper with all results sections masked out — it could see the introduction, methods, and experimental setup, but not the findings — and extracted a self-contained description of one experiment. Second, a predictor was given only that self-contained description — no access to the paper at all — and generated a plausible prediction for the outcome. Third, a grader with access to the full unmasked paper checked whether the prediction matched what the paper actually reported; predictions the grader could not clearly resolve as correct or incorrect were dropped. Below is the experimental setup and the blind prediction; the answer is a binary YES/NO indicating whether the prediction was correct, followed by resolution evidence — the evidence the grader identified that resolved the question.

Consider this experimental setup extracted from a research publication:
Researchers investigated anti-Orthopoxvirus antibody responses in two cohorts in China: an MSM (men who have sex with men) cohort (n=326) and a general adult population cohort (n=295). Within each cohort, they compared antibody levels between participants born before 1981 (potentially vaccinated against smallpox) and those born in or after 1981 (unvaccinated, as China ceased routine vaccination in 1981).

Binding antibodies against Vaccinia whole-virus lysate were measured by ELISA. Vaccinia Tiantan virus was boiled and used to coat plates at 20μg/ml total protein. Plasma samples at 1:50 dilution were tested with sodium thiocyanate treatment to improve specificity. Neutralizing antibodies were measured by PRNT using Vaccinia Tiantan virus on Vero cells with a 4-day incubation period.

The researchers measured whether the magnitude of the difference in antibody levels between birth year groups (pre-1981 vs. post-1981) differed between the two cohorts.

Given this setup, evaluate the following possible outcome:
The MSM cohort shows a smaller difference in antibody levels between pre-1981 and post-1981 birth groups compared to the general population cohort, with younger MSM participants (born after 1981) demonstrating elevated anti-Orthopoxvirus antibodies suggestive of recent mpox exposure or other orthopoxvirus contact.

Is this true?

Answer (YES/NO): NO